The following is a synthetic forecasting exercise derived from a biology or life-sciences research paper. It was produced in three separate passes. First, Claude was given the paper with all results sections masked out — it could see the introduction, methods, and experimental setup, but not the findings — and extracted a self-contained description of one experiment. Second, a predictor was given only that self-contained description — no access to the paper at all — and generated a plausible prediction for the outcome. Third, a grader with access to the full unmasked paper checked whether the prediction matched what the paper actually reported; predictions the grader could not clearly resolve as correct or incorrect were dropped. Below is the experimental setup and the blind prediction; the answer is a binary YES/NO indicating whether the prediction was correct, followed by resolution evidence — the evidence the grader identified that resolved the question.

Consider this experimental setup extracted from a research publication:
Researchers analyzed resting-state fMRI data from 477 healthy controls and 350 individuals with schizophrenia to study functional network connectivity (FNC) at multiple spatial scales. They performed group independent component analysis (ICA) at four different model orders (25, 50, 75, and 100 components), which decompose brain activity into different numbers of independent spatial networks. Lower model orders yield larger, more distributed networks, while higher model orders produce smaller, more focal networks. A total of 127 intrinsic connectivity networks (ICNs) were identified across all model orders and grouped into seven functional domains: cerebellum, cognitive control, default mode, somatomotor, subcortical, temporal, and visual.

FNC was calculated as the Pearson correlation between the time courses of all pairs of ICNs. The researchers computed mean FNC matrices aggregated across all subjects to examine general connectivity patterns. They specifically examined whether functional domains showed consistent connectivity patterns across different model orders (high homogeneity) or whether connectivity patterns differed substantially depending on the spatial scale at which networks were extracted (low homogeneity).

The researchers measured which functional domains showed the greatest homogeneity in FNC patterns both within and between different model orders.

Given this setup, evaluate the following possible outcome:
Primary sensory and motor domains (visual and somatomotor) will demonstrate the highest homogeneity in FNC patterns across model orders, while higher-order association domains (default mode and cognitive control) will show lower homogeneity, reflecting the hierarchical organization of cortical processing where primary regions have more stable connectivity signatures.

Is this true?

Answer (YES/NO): YES